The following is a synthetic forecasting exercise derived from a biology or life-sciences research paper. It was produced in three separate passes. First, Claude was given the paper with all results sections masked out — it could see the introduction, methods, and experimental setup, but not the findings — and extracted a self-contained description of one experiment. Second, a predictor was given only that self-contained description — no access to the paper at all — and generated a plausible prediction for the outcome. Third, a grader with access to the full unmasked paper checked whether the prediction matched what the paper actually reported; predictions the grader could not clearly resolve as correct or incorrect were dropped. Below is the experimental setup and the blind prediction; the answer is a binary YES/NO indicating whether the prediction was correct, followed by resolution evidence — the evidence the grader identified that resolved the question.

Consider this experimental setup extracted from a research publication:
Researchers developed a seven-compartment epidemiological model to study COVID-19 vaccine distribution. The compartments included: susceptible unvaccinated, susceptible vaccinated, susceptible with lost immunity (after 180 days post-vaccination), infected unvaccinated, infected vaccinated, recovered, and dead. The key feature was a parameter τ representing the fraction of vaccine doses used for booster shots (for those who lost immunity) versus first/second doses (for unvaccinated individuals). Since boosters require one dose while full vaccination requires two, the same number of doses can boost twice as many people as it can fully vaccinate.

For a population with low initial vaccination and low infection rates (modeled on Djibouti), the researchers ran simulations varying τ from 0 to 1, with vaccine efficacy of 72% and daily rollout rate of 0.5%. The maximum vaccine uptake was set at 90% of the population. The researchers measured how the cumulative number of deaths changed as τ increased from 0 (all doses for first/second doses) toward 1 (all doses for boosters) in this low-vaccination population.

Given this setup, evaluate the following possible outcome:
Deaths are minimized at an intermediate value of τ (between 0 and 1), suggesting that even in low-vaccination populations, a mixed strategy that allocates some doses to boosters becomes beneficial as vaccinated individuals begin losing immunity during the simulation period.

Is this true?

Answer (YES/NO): NO